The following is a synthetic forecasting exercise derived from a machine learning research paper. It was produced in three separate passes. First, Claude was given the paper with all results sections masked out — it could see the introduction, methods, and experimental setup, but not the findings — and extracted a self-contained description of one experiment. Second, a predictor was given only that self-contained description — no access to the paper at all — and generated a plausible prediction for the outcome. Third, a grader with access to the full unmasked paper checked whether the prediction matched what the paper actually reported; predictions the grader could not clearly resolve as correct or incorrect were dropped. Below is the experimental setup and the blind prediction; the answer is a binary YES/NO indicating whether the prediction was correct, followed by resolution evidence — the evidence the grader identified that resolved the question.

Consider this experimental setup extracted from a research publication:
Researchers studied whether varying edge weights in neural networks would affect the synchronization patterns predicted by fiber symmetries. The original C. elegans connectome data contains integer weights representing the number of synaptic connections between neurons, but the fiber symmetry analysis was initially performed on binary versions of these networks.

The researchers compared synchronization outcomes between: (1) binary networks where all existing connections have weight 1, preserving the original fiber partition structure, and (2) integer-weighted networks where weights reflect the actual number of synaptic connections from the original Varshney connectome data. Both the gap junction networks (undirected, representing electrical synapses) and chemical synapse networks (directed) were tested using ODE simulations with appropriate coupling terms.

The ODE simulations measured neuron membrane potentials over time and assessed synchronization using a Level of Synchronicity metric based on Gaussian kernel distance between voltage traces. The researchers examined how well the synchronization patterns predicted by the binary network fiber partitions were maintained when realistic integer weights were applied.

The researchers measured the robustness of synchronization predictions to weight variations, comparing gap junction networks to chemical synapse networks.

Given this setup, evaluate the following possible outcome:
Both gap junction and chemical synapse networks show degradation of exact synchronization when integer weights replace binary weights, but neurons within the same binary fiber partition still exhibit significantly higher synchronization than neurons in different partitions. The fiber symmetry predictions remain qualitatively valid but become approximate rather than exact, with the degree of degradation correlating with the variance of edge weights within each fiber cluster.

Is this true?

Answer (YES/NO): NO